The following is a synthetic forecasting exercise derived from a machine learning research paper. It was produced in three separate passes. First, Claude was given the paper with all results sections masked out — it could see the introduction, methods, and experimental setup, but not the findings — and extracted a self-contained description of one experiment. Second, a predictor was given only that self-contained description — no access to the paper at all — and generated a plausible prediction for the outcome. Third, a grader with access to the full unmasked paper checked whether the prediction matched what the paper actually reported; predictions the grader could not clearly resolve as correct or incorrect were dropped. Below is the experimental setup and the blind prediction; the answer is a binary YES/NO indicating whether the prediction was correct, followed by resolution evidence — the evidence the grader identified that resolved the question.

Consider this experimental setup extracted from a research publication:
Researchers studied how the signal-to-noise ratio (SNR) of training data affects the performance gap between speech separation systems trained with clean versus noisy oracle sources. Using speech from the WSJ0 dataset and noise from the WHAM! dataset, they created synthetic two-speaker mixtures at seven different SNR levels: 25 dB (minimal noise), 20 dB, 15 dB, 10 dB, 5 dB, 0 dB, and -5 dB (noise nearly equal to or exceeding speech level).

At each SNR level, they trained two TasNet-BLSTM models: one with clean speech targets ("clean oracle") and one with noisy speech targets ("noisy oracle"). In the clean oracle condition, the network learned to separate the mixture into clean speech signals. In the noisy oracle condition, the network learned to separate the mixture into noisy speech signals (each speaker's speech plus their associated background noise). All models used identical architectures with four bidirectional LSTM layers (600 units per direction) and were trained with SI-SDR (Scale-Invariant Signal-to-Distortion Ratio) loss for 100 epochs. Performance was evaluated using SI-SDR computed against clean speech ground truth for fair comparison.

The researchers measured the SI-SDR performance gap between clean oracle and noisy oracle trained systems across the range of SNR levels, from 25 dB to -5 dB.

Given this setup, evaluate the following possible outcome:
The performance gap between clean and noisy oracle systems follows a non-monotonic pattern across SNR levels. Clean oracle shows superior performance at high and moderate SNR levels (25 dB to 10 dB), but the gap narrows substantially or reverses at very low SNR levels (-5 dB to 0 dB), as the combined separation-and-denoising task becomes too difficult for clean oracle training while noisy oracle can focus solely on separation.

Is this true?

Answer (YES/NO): NO